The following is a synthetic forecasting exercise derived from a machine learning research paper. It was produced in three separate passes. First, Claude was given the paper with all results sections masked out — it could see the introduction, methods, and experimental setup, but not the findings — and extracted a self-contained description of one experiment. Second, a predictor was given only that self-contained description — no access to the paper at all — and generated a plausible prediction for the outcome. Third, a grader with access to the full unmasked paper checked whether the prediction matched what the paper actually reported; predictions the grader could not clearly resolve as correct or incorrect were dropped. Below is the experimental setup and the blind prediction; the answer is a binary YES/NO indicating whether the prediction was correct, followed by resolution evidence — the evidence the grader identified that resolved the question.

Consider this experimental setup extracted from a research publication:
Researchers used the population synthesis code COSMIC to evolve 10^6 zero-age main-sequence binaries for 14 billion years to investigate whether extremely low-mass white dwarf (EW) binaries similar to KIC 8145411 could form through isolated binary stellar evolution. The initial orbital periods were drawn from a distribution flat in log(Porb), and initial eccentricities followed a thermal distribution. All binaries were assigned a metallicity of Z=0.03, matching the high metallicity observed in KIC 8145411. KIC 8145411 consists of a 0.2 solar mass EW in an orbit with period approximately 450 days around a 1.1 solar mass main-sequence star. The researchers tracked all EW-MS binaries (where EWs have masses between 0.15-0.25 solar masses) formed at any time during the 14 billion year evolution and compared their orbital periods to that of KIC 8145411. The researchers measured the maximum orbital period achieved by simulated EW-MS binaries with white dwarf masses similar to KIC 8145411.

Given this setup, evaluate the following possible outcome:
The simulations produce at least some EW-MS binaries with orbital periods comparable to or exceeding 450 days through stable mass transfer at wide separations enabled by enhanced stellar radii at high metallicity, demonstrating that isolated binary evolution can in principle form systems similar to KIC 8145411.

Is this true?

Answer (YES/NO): NO